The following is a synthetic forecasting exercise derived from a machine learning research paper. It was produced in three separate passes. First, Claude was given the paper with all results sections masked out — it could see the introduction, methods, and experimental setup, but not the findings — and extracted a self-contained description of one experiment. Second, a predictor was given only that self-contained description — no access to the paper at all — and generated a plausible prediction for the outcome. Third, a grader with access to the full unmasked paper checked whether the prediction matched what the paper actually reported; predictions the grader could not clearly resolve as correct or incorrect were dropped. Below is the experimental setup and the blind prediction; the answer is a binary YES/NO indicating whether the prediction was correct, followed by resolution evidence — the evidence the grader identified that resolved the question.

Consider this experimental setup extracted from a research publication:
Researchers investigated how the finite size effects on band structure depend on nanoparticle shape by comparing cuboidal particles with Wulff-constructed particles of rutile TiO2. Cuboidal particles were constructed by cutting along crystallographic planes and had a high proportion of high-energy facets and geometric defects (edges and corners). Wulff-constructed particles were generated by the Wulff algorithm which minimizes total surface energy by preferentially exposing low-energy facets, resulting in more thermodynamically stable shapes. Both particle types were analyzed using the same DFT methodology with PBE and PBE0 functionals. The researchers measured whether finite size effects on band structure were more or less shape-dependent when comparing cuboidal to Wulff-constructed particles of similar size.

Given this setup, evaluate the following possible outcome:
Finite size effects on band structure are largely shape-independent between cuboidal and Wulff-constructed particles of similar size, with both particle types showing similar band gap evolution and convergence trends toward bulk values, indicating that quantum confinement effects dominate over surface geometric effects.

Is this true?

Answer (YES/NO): NO